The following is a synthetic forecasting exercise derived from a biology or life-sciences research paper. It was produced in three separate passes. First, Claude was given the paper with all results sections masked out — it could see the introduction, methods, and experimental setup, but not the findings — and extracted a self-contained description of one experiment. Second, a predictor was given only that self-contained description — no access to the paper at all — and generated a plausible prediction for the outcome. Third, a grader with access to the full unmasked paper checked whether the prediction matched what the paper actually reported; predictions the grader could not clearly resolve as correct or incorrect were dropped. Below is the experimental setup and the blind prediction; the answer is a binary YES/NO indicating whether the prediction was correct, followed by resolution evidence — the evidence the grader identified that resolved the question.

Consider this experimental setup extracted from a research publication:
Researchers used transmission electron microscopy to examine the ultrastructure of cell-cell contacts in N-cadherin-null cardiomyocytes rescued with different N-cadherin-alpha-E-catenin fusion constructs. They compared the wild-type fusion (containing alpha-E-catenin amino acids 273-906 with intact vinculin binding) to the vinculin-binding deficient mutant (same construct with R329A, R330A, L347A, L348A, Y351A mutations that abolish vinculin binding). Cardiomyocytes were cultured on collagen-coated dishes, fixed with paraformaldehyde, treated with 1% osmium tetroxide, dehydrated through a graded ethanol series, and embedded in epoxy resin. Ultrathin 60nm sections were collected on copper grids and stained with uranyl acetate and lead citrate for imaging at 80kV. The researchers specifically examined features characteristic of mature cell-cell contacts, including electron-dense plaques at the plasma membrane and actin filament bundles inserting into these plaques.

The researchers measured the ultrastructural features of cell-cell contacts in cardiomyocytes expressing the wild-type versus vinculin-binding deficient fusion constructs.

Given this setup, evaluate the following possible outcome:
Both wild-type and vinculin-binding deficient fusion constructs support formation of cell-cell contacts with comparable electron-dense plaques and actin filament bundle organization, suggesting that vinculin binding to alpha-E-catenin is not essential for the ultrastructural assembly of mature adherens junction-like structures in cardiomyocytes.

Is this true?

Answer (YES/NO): NO